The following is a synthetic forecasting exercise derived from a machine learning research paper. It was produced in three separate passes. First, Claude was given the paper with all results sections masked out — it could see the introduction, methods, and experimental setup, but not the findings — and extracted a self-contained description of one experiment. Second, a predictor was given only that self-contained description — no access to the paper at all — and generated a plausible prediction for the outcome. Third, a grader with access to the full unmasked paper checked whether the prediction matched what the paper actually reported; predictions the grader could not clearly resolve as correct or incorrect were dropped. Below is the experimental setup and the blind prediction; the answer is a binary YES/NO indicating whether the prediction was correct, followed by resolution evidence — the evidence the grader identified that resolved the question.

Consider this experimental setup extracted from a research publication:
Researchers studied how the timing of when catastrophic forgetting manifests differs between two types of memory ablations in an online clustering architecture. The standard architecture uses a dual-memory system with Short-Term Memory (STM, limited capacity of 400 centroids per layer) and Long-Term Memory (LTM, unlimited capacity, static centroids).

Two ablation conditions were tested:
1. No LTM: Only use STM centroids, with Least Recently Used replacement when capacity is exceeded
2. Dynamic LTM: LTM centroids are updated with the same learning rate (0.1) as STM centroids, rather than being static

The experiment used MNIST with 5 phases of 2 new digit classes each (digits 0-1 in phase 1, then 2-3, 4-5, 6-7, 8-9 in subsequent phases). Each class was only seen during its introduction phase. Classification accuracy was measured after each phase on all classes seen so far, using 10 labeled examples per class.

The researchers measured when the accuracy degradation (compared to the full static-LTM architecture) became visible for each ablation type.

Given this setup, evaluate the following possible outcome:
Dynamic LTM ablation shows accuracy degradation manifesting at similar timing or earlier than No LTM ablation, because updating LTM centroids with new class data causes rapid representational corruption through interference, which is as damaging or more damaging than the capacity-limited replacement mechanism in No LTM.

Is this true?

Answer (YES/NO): NO